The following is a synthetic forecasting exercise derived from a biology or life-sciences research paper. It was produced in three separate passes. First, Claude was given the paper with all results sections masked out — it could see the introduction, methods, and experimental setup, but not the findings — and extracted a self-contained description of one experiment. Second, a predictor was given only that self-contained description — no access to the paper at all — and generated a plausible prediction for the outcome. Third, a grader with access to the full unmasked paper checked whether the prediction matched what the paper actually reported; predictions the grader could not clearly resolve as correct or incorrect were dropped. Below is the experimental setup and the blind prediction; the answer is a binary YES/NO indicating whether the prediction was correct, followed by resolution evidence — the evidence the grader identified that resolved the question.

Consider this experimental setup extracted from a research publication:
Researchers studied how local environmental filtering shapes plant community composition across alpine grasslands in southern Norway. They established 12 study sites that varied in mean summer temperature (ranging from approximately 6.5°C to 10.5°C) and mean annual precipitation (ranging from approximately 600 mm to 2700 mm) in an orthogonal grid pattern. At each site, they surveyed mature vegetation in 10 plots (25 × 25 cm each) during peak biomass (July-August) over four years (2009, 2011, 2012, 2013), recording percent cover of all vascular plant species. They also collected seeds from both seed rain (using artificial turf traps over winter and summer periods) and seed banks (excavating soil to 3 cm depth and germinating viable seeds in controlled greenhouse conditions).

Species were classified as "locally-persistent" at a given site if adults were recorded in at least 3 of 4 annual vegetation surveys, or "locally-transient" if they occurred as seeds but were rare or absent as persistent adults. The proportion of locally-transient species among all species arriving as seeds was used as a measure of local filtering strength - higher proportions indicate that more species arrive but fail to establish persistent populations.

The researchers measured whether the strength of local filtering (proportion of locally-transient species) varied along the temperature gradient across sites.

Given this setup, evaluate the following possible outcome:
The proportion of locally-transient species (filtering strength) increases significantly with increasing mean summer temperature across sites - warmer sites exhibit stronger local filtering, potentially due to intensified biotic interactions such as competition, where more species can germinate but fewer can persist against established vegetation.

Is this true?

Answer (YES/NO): YES